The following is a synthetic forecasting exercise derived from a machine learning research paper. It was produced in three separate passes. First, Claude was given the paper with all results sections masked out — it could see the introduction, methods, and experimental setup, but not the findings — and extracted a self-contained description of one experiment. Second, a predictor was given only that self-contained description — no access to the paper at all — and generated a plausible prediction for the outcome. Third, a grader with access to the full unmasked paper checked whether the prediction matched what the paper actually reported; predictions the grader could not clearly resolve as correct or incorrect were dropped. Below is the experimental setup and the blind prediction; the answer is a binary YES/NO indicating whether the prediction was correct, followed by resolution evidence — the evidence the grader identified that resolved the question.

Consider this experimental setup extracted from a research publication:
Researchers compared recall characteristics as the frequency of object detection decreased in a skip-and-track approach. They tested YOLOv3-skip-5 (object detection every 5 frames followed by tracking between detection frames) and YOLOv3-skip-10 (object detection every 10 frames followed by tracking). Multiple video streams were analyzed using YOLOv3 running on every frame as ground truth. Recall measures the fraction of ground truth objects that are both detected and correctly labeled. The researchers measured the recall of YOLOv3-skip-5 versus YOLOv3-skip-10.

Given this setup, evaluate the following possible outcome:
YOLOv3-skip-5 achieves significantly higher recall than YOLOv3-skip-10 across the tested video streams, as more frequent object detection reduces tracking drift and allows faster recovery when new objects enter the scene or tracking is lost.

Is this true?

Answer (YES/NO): NO